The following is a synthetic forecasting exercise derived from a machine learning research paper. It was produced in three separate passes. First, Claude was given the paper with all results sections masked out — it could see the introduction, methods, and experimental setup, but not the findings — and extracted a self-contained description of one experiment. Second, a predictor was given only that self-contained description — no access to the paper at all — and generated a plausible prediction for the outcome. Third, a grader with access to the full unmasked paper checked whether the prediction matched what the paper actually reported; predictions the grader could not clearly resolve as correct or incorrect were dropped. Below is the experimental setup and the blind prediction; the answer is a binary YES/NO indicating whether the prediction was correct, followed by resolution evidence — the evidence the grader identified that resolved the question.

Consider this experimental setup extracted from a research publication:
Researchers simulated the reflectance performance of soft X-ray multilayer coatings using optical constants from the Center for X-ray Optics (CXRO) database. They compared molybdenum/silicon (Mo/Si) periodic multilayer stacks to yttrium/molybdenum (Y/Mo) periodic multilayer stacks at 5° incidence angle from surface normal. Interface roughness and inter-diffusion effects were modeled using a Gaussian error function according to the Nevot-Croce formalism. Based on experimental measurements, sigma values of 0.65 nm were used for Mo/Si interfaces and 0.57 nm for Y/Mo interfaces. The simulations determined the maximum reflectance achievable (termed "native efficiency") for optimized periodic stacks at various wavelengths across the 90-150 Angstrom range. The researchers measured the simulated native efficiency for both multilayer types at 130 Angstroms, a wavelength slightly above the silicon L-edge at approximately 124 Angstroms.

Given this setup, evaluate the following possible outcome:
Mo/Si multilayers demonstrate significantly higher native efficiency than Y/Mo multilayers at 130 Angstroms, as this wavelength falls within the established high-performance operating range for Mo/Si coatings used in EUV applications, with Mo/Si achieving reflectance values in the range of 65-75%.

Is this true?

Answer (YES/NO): YES